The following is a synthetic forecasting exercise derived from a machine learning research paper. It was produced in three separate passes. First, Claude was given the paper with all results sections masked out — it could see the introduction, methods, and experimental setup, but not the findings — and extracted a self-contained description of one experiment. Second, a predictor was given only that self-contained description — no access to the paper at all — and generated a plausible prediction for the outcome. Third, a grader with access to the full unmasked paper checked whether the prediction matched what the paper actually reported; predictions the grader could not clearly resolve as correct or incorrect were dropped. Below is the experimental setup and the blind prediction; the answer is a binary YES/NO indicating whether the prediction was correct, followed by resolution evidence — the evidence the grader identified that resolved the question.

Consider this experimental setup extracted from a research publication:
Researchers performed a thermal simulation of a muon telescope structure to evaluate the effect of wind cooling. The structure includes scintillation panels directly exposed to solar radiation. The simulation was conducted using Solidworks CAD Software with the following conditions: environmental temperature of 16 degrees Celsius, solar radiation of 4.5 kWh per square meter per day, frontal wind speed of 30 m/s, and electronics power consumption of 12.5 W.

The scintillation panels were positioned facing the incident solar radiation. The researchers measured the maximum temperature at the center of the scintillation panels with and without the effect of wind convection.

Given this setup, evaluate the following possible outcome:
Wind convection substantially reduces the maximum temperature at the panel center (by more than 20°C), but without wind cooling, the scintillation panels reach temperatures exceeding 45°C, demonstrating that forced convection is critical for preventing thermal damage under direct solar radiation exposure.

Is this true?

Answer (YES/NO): YES